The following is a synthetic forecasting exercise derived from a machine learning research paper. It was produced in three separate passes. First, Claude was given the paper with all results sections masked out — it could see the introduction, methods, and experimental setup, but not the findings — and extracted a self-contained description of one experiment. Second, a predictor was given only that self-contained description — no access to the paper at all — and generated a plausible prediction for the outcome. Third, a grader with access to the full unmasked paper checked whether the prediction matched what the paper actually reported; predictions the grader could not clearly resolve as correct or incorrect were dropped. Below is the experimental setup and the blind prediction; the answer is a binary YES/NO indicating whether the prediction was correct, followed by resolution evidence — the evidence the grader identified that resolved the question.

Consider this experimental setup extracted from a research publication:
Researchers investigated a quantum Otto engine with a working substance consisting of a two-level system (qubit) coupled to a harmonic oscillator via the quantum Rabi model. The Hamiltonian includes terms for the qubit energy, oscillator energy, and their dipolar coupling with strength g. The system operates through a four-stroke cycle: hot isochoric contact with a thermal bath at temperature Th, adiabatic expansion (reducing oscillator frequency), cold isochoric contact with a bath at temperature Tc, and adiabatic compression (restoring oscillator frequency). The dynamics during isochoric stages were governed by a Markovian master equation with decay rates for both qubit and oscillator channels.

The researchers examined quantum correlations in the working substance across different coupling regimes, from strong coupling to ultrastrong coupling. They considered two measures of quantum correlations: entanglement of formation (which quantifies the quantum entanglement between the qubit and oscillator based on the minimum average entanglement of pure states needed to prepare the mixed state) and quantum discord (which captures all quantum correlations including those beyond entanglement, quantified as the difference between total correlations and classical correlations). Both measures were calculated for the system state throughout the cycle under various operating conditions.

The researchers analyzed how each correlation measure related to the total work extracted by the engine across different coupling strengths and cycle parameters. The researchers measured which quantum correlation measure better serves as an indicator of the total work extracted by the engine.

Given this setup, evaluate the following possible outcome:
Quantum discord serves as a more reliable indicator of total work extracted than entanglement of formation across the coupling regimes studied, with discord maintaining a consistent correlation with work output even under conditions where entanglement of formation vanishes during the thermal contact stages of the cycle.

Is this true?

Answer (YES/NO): NO